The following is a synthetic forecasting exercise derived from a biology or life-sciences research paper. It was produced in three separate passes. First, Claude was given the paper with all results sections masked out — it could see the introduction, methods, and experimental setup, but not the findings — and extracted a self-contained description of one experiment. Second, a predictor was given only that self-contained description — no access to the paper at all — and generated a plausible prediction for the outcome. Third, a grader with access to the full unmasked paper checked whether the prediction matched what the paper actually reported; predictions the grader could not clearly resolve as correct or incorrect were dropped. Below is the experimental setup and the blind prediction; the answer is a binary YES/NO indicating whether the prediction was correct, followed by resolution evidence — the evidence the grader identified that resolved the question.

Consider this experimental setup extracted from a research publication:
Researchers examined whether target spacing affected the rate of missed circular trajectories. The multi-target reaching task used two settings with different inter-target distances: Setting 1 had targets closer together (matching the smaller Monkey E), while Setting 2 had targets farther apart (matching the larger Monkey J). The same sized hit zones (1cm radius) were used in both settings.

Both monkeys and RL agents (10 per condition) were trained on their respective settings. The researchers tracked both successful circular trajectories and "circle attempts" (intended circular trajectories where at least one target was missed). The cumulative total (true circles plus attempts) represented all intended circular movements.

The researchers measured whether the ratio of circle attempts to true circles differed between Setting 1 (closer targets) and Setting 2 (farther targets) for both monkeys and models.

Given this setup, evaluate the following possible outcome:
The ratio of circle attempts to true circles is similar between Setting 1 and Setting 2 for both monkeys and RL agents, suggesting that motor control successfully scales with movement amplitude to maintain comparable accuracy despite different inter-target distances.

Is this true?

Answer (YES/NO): NO